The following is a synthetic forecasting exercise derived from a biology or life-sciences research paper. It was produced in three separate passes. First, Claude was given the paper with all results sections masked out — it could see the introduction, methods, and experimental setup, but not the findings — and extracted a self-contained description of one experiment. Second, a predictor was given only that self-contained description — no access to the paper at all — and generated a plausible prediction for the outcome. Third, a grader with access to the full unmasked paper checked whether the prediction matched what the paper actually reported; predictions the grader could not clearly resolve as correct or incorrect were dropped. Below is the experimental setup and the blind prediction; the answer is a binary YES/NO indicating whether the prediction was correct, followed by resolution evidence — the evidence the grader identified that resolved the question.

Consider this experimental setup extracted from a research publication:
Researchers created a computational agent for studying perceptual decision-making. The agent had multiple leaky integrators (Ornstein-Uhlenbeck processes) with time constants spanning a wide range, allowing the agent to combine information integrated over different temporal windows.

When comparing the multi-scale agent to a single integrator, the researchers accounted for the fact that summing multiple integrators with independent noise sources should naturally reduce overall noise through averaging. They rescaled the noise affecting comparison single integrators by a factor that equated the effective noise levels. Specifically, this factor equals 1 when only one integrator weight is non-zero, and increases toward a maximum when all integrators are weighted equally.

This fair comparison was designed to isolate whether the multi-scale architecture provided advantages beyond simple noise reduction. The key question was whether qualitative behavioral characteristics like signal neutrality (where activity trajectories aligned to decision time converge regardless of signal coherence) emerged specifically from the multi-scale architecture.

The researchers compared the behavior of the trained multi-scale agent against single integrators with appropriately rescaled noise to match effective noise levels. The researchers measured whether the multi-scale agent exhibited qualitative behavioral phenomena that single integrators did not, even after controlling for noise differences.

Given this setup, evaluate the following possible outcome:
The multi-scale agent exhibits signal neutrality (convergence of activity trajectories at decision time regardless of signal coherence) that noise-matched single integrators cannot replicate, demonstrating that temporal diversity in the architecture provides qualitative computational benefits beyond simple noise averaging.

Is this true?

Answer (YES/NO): YES